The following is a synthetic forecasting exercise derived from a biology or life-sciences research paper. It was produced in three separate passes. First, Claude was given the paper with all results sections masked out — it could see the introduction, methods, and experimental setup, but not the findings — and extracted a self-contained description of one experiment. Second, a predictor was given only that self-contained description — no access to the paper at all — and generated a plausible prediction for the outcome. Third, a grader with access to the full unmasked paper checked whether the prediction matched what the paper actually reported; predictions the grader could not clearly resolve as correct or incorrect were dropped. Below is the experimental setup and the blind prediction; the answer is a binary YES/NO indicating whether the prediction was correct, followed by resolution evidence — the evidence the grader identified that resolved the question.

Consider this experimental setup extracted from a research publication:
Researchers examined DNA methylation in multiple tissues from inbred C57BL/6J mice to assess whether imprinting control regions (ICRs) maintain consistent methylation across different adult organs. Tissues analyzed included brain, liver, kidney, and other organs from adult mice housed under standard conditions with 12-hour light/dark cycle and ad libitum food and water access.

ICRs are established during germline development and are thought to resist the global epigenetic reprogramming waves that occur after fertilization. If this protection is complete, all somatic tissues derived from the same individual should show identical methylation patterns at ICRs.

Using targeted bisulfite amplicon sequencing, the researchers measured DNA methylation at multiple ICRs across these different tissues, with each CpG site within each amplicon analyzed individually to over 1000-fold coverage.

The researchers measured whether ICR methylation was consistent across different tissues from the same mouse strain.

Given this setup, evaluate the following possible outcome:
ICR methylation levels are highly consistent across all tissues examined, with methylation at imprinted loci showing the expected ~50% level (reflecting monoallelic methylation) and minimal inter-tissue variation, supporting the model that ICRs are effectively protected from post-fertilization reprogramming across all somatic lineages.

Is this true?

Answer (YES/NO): YES